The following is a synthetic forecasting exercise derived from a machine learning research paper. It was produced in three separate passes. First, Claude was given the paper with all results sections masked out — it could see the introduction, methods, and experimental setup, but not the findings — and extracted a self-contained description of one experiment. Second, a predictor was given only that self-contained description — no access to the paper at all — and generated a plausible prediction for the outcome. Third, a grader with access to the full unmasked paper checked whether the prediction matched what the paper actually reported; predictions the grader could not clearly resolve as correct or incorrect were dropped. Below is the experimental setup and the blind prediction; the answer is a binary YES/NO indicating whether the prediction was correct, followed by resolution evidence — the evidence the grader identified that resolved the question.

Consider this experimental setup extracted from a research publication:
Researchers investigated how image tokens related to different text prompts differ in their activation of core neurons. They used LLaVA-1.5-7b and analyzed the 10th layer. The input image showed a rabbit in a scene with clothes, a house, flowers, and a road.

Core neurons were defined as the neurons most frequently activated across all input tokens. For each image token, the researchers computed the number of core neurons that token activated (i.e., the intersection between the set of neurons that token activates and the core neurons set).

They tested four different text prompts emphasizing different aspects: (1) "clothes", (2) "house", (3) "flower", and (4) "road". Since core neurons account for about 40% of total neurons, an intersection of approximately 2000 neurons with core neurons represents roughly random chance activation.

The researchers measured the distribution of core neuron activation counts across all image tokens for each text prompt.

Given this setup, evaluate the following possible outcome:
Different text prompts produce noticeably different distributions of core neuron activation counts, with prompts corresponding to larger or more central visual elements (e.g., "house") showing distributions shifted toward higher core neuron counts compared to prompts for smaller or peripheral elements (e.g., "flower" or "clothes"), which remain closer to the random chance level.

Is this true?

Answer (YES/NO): NO